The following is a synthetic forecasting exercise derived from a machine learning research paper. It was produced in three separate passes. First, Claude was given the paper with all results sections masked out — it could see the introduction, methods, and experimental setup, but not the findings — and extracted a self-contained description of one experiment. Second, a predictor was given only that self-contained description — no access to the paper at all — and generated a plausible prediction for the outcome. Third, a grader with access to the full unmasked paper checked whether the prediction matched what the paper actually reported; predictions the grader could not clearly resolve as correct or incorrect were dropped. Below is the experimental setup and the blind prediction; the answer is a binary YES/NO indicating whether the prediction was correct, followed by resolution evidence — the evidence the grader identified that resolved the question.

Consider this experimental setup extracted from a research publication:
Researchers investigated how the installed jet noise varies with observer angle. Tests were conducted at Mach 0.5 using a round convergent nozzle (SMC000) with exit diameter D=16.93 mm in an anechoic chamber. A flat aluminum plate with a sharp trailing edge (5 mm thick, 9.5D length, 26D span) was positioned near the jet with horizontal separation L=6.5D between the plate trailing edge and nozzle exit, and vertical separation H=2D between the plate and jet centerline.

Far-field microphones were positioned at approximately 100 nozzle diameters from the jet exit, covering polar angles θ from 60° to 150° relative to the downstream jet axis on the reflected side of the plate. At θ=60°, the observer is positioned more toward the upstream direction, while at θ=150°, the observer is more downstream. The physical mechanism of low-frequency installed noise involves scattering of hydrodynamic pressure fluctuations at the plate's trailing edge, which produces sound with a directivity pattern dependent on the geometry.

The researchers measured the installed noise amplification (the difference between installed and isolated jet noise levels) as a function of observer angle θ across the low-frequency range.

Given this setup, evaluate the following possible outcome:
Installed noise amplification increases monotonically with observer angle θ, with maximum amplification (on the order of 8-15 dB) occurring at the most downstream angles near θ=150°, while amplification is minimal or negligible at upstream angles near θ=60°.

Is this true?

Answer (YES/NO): NO